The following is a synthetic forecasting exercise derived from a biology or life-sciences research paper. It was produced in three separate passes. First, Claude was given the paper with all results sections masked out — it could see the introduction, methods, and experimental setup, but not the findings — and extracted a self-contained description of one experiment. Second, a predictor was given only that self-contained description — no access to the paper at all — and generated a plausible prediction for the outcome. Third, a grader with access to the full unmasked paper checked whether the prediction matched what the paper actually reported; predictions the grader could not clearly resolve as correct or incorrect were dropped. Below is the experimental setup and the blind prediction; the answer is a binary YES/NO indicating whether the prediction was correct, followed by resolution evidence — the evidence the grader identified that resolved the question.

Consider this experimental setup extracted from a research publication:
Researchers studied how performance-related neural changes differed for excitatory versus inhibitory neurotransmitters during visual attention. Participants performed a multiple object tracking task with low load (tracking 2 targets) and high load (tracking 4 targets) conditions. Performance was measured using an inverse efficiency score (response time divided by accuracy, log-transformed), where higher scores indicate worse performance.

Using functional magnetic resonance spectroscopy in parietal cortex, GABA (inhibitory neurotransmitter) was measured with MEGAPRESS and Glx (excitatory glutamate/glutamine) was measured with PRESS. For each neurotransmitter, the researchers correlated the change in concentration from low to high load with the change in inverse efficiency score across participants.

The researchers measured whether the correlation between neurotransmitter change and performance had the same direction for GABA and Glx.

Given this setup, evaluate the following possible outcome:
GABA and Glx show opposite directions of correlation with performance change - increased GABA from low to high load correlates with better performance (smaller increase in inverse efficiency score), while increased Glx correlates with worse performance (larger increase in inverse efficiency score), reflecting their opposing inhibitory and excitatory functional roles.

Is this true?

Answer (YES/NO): YES